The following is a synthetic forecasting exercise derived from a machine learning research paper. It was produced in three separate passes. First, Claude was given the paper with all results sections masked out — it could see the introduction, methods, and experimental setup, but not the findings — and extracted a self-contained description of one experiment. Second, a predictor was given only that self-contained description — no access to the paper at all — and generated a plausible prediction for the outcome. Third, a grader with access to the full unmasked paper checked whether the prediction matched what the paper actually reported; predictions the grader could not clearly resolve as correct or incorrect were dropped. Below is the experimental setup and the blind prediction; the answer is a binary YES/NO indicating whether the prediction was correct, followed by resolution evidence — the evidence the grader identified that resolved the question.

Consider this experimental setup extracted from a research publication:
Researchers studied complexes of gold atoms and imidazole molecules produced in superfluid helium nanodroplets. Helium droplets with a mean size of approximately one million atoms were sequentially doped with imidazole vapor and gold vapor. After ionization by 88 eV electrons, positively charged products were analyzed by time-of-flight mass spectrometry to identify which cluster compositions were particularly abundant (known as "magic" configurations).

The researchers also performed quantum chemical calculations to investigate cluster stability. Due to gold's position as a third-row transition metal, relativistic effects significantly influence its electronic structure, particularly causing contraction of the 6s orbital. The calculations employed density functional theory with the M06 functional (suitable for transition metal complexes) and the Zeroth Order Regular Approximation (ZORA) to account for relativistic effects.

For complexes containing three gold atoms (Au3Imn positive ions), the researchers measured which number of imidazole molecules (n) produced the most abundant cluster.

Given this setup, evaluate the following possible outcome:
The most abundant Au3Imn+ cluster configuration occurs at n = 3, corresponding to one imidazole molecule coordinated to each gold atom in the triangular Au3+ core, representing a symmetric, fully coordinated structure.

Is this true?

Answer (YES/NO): YES